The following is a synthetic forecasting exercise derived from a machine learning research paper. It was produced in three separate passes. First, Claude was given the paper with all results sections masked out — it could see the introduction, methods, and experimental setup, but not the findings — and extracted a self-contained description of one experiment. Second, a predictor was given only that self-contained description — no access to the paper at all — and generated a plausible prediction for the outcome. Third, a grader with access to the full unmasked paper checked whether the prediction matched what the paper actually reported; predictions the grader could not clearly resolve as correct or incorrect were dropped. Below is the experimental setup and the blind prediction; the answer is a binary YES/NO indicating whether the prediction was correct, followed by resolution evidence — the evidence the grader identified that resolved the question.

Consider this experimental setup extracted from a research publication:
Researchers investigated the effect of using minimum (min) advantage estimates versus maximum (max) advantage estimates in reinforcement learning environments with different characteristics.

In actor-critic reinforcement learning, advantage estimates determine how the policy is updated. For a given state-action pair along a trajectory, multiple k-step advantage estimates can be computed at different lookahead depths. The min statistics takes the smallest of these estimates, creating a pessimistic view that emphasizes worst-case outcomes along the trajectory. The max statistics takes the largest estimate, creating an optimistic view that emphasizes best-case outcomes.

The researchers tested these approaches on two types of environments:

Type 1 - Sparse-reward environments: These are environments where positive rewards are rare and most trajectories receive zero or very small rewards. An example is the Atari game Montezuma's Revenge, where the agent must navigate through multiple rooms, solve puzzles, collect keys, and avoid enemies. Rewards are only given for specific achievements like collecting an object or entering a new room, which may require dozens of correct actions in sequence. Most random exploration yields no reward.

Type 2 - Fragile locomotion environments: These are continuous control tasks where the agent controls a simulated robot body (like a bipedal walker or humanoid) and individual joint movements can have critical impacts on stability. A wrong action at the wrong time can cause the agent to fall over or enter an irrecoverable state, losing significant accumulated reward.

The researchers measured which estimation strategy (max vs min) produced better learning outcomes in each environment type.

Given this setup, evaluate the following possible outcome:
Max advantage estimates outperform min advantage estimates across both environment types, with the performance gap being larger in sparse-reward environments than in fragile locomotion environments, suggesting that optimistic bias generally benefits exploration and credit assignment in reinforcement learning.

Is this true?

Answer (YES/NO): NO